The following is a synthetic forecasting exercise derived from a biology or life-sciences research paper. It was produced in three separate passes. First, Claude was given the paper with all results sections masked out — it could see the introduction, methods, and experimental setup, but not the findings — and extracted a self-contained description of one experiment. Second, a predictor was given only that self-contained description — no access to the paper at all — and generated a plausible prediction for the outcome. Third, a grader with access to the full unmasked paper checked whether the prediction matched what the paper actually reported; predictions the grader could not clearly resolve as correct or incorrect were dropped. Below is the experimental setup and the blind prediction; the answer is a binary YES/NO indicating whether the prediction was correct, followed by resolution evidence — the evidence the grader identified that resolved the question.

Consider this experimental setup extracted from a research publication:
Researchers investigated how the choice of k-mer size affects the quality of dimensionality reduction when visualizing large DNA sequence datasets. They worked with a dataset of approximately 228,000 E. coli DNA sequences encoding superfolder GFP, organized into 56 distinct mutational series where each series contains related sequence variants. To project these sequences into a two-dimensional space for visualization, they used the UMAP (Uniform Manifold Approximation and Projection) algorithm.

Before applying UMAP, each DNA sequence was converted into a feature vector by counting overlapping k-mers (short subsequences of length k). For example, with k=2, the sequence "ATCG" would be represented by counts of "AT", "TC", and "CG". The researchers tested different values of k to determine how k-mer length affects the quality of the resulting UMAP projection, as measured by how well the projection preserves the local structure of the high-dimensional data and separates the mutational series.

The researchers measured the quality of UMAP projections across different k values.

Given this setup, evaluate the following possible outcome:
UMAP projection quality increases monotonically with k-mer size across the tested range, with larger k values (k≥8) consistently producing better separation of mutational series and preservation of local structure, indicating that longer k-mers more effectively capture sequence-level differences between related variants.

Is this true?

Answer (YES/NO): NO